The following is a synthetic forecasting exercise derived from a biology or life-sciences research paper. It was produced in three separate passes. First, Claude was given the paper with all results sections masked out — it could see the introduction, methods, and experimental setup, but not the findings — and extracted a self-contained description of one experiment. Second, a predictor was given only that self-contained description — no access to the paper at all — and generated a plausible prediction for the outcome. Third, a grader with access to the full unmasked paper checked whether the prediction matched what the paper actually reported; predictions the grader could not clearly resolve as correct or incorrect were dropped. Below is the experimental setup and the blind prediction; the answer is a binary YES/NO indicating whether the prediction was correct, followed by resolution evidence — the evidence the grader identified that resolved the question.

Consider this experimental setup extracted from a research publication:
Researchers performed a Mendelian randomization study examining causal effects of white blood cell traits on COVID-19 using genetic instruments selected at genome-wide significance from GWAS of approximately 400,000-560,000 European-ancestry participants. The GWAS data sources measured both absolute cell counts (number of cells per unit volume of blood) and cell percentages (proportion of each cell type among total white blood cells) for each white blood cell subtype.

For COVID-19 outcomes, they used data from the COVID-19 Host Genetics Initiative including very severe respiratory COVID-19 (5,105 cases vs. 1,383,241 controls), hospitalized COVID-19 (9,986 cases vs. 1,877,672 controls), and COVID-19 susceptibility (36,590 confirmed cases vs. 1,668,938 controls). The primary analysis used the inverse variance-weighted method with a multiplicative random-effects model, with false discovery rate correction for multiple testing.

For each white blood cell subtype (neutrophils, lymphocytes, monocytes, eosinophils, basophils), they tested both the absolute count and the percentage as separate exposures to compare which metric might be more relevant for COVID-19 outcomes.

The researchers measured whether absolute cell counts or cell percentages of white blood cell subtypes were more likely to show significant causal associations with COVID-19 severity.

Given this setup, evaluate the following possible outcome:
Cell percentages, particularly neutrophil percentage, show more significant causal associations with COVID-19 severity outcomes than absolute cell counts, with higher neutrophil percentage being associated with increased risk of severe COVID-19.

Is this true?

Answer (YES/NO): NO